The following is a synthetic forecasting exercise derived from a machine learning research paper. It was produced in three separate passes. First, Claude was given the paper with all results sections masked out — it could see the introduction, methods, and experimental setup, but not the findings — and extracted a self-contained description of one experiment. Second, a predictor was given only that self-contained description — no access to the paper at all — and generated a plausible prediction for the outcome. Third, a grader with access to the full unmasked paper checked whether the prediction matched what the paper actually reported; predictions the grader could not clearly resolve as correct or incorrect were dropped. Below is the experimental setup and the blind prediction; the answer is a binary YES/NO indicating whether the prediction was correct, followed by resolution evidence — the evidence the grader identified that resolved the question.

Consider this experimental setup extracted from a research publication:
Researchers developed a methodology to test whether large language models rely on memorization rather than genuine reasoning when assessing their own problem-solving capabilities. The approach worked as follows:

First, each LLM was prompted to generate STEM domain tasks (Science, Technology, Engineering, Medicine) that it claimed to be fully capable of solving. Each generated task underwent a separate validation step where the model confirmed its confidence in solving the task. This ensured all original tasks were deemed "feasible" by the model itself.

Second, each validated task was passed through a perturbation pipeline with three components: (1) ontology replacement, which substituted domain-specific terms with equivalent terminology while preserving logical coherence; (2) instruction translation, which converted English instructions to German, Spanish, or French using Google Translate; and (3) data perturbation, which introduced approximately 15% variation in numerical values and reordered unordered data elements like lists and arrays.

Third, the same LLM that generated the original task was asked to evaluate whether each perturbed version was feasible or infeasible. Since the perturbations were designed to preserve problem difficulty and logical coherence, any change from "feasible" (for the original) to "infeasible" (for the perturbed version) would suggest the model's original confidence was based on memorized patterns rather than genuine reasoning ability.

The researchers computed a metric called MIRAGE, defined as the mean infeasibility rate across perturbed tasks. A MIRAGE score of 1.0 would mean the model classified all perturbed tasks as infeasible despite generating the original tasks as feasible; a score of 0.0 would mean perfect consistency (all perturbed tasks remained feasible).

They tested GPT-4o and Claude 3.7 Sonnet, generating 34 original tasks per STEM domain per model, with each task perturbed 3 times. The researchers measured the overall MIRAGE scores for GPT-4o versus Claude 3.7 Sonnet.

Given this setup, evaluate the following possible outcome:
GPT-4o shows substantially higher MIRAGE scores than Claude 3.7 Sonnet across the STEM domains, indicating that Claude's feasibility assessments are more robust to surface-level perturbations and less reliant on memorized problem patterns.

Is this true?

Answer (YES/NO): YES